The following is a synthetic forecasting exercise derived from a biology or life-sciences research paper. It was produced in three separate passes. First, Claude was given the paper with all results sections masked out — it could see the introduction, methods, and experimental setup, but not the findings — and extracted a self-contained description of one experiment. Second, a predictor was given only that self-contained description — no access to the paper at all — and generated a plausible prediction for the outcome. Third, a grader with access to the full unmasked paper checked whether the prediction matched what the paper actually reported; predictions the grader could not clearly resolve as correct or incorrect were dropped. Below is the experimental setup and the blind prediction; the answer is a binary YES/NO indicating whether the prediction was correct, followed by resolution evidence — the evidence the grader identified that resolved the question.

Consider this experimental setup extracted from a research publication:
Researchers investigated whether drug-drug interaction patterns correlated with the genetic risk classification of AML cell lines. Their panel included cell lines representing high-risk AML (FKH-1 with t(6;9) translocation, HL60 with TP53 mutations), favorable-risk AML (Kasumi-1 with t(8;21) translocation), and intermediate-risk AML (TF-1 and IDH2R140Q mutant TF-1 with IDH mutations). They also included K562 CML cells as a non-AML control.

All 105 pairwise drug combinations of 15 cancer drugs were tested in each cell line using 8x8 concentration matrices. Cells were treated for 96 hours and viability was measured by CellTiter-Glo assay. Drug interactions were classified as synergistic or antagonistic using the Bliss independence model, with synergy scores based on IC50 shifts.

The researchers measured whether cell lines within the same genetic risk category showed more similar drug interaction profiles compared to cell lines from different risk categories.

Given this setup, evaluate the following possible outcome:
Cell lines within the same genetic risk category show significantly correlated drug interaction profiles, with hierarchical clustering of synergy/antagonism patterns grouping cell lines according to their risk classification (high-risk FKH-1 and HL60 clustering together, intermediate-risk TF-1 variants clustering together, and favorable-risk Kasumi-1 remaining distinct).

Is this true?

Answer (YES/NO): NO